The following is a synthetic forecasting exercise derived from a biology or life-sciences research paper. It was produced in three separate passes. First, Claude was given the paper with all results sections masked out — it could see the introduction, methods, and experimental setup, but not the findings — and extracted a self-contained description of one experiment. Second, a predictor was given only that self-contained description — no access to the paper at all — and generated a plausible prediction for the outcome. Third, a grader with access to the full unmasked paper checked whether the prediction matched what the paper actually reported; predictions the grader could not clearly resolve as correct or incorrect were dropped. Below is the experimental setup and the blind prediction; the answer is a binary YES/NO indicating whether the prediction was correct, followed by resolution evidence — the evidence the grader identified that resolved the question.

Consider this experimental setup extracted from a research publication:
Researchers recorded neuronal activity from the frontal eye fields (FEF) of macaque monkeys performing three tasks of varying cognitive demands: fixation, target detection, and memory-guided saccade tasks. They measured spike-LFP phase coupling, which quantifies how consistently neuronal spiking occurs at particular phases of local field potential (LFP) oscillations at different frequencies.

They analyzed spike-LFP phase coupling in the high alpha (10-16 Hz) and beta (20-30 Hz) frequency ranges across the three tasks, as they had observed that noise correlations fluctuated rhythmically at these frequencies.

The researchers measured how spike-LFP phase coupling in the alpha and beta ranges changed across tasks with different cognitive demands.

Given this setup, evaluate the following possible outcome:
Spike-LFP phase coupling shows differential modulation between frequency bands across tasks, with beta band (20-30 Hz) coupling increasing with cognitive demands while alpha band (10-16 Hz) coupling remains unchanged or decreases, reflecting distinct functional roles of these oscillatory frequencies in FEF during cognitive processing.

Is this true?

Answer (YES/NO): NO